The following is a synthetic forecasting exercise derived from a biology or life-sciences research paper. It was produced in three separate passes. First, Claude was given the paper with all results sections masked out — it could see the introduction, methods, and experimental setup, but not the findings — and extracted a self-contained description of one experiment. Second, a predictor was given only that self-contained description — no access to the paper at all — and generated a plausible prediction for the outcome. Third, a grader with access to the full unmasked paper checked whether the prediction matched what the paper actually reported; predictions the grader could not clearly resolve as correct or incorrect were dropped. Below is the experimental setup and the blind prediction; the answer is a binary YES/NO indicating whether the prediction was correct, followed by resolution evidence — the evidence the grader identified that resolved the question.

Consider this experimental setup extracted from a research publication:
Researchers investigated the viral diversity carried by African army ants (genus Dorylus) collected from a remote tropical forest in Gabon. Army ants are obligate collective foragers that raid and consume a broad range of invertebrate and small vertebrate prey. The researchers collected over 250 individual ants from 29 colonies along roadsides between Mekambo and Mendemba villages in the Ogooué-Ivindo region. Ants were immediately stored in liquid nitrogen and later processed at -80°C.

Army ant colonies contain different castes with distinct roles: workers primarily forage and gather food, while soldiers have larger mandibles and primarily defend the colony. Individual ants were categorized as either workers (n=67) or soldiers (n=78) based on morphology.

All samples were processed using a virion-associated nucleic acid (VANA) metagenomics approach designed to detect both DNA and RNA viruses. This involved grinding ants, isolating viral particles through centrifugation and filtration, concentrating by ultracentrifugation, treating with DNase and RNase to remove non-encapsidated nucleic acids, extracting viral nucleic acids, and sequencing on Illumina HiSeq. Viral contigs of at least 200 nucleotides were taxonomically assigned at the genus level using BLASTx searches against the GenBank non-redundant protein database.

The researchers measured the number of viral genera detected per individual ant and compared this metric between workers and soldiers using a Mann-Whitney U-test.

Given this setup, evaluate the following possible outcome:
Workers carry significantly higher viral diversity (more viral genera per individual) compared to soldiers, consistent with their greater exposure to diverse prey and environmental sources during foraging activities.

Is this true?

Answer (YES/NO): NO